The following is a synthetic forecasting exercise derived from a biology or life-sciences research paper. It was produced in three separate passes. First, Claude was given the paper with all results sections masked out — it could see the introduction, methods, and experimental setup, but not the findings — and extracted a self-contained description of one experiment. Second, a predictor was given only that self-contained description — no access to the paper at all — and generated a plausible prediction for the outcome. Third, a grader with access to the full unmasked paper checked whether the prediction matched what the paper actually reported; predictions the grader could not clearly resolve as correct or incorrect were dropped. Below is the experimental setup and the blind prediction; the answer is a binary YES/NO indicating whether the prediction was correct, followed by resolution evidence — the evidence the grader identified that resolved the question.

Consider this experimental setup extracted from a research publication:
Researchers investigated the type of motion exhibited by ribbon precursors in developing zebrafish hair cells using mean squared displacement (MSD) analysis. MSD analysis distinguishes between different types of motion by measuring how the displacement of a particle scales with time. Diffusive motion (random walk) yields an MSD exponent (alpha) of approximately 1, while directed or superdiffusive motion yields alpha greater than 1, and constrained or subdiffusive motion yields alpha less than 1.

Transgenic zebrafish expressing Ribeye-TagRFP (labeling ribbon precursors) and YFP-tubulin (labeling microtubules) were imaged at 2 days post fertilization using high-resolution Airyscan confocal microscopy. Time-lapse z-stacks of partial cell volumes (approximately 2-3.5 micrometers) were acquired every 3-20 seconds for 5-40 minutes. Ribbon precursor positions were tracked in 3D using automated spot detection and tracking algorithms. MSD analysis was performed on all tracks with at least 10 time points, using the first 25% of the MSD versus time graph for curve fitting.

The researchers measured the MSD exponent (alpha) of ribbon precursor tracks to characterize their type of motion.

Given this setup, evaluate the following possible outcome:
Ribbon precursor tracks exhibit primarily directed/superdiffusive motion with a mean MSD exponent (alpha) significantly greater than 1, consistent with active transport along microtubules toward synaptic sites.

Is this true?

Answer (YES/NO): NO